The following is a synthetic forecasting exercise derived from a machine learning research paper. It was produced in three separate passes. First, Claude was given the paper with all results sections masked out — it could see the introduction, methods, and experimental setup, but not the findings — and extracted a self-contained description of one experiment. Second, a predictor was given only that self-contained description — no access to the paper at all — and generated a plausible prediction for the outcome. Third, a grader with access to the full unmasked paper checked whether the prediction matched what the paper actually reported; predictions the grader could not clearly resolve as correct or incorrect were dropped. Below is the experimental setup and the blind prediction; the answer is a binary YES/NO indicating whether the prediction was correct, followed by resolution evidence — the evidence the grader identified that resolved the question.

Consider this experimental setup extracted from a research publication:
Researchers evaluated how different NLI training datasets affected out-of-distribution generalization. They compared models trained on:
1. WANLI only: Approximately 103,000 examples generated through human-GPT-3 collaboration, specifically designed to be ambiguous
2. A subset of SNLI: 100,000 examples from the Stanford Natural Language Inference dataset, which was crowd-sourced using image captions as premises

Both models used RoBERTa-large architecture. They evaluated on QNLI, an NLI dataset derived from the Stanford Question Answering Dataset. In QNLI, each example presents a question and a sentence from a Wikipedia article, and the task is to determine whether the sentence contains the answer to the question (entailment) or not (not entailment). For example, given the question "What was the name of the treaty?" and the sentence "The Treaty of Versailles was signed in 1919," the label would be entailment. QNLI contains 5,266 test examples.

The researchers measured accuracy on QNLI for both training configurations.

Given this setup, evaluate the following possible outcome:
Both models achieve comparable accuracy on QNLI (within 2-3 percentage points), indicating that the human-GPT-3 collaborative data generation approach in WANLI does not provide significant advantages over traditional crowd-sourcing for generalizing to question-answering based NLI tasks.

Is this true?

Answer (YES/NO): NO